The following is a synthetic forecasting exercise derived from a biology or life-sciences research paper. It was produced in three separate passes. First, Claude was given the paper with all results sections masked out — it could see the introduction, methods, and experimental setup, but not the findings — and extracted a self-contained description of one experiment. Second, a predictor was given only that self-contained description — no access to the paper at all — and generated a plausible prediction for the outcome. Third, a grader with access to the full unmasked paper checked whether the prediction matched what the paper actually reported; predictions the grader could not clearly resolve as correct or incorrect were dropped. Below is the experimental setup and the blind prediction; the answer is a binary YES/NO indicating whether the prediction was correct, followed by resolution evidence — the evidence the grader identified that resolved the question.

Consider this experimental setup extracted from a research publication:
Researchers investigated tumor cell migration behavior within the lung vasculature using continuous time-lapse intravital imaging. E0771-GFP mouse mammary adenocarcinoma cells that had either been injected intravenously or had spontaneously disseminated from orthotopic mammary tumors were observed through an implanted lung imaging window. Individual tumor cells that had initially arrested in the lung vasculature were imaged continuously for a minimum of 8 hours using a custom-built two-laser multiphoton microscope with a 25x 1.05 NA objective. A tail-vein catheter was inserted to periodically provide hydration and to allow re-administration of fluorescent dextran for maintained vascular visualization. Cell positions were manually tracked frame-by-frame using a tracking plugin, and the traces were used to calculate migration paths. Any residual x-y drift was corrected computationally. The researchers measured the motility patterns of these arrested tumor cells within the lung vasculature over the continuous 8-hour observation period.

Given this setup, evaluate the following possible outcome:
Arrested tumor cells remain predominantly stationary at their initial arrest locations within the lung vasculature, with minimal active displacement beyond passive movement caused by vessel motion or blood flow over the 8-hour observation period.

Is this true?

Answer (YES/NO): YES